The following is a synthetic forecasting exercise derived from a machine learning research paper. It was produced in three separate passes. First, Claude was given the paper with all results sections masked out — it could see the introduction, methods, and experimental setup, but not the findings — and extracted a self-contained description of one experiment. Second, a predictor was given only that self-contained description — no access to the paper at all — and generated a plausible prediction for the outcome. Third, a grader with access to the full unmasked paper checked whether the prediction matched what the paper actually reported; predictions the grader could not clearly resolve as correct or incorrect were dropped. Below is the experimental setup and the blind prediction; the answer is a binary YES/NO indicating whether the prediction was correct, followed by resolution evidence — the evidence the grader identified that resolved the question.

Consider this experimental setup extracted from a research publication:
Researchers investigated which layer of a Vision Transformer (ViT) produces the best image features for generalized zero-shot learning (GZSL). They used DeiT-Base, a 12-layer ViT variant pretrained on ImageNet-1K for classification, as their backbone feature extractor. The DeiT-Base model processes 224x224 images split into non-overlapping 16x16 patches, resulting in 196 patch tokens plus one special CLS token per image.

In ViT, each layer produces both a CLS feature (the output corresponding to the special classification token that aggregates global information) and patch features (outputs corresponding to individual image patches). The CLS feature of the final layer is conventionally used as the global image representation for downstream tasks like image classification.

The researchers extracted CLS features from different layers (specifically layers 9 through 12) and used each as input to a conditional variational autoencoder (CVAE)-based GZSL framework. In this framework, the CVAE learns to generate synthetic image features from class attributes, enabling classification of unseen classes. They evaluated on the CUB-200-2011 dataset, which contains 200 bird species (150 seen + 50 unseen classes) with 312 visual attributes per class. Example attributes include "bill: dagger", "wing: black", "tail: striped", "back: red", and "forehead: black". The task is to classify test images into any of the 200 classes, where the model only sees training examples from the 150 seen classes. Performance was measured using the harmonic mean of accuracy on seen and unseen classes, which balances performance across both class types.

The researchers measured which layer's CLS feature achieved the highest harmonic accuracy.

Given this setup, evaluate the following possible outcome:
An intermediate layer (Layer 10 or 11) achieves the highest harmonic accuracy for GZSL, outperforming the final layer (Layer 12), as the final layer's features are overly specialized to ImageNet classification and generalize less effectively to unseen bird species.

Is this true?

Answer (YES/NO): YES